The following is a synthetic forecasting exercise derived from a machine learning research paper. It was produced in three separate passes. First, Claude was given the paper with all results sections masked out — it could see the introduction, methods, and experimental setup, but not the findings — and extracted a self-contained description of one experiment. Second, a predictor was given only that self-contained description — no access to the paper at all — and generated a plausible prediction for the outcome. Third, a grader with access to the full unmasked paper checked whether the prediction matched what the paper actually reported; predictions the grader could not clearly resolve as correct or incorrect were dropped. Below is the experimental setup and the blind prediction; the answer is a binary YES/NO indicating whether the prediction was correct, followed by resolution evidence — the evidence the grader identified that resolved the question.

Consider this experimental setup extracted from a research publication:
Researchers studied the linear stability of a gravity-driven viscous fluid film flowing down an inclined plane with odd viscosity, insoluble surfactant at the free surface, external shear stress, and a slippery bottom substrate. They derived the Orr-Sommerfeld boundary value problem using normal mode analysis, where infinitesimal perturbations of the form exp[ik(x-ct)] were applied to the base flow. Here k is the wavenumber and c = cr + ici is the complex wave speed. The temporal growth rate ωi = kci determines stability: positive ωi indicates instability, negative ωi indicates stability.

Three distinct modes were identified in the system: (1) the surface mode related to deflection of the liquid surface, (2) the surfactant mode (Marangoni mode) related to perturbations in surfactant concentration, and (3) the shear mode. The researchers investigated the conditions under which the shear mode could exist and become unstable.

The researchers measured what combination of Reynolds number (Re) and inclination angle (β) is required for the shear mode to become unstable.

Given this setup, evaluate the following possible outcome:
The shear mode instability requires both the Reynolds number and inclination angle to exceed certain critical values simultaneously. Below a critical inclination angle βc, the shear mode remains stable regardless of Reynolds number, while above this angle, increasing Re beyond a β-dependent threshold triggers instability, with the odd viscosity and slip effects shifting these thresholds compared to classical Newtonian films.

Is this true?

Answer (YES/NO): NO